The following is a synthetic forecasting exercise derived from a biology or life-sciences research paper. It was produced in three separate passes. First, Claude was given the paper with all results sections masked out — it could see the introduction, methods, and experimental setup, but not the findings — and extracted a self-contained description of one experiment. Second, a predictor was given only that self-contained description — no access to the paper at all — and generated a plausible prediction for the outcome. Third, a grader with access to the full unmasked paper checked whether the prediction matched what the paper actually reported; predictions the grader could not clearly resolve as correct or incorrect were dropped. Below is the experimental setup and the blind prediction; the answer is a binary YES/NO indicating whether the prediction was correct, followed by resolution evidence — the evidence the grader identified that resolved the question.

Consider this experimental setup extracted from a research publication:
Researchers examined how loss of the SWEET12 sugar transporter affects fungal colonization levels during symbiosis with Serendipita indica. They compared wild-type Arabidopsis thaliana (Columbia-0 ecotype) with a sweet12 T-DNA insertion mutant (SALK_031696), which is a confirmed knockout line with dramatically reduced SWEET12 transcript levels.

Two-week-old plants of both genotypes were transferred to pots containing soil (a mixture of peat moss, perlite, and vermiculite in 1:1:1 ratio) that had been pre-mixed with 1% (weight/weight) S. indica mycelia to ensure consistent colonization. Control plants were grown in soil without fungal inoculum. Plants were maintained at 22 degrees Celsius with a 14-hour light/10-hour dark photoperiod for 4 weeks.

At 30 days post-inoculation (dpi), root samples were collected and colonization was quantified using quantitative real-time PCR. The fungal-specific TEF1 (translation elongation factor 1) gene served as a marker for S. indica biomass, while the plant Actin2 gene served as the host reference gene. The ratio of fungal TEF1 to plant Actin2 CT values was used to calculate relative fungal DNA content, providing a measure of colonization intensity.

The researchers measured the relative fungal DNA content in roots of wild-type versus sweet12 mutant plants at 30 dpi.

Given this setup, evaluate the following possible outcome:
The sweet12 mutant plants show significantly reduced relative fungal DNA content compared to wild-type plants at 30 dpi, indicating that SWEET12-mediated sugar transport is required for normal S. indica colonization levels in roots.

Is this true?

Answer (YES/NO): NO